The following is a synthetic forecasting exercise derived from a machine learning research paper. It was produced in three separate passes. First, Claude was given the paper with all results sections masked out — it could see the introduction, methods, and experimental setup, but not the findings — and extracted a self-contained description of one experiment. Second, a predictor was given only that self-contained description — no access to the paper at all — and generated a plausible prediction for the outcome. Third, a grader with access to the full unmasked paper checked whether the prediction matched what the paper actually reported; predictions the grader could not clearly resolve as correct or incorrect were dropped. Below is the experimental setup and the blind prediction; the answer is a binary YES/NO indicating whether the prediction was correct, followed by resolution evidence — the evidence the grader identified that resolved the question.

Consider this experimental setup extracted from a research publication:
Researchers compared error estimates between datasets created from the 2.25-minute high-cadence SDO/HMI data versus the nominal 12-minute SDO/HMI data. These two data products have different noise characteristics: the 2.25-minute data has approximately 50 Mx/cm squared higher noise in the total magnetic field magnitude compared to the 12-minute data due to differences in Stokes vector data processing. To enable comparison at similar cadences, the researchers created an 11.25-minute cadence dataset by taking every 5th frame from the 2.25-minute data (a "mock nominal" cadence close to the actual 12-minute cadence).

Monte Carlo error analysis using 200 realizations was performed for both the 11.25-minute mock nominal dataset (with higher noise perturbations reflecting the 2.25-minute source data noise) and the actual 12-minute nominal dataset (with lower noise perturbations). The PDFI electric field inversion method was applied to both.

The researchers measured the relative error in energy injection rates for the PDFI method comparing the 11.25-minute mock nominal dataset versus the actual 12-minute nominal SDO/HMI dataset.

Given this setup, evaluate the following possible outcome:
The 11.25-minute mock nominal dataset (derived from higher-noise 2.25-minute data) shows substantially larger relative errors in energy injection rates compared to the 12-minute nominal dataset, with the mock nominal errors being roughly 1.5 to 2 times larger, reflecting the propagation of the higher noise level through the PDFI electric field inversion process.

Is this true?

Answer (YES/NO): YES